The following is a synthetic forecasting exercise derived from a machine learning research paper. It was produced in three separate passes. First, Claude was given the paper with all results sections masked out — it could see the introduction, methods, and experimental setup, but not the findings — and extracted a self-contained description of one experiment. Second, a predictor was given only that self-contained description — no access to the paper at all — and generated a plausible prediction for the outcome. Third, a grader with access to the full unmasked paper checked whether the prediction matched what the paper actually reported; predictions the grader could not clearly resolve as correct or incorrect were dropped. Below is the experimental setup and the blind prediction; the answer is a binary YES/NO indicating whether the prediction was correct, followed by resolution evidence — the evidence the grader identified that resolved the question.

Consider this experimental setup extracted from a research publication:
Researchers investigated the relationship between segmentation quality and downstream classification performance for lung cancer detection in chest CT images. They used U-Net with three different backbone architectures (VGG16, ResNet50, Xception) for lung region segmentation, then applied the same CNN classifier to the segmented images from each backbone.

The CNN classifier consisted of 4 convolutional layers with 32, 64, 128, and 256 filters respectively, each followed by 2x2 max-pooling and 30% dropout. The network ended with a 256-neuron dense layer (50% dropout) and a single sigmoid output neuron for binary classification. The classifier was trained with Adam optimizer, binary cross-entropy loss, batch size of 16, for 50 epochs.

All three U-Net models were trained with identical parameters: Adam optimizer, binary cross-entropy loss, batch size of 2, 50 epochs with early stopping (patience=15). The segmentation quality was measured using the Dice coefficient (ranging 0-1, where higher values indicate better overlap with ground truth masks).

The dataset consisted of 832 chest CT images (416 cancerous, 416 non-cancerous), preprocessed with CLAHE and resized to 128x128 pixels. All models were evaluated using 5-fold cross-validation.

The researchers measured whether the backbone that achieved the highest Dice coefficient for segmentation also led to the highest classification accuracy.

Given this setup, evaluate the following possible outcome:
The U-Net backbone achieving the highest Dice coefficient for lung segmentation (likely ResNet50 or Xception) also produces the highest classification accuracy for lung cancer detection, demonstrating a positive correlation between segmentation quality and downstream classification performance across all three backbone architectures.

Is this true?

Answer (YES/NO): NO